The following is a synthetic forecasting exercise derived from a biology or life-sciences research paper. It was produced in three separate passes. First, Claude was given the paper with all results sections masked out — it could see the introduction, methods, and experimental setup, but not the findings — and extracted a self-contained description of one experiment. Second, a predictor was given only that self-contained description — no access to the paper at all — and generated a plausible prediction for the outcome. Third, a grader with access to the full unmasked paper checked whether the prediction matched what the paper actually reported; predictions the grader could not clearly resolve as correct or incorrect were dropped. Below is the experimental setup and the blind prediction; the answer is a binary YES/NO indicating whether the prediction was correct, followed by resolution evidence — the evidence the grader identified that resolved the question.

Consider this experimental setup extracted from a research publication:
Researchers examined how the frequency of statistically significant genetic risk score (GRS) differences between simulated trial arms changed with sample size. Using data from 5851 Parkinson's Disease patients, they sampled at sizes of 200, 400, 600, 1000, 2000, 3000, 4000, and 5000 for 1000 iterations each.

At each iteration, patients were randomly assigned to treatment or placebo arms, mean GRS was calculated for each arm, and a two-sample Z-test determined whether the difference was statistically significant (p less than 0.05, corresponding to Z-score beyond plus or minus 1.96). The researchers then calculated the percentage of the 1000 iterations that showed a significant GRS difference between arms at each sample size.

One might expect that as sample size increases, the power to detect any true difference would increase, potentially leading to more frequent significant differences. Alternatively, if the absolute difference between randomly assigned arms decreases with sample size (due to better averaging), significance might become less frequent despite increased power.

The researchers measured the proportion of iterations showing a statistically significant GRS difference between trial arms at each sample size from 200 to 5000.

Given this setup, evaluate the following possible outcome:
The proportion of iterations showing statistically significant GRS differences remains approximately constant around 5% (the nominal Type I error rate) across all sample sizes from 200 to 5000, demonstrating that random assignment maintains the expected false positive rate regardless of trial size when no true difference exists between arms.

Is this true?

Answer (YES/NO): NO